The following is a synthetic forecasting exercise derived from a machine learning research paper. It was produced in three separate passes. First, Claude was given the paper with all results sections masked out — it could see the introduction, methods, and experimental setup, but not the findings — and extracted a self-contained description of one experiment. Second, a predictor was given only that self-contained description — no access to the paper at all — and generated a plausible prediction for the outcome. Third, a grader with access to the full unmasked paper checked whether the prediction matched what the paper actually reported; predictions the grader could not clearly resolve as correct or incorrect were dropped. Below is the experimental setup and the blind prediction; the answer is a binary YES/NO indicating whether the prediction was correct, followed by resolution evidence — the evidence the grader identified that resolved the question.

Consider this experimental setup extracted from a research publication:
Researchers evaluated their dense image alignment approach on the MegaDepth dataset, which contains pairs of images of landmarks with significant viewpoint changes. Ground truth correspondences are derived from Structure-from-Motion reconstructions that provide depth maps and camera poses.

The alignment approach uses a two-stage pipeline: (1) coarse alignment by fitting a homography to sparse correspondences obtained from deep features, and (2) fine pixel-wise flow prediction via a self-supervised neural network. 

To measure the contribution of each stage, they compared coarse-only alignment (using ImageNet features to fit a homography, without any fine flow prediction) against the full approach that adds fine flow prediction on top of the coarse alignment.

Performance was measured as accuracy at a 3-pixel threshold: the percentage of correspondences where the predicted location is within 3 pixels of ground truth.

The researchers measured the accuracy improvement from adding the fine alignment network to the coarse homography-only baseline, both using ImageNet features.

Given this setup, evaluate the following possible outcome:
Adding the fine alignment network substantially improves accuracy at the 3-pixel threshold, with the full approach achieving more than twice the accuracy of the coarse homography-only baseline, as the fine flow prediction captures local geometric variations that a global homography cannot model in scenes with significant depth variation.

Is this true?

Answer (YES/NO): YES